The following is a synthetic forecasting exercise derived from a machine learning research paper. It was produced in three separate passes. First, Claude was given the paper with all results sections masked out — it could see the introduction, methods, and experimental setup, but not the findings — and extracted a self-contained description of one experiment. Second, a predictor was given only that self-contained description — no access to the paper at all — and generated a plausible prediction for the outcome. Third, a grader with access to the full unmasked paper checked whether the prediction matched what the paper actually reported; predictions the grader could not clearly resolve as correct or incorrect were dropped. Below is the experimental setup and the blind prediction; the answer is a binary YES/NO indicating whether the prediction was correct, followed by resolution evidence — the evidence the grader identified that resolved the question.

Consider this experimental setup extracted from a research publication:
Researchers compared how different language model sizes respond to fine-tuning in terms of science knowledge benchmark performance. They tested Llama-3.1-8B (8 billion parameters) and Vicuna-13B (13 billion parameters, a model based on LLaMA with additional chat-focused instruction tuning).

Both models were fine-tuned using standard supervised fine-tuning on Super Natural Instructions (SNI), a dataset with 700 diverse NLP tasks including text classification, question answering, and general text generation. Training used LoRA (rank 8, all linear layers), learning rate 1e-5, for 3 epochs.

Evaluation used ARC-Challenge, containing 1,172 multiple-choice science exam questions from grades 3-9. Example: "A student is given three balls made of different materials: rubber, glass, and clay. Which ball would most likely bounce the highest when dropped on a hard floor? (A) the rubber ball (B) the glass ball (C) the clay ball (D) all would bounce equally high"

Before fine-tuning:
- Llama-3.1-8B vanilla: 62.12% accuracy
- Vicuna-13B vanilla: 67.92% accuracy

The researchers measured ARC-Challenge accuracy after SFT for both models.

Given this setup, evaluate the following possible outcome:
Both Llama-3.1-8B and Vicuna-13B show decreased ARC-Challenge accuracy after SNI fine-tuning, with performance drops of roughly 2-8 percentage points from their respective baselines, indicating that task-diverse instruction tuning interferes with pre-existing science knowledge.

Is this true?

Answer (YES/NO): NO